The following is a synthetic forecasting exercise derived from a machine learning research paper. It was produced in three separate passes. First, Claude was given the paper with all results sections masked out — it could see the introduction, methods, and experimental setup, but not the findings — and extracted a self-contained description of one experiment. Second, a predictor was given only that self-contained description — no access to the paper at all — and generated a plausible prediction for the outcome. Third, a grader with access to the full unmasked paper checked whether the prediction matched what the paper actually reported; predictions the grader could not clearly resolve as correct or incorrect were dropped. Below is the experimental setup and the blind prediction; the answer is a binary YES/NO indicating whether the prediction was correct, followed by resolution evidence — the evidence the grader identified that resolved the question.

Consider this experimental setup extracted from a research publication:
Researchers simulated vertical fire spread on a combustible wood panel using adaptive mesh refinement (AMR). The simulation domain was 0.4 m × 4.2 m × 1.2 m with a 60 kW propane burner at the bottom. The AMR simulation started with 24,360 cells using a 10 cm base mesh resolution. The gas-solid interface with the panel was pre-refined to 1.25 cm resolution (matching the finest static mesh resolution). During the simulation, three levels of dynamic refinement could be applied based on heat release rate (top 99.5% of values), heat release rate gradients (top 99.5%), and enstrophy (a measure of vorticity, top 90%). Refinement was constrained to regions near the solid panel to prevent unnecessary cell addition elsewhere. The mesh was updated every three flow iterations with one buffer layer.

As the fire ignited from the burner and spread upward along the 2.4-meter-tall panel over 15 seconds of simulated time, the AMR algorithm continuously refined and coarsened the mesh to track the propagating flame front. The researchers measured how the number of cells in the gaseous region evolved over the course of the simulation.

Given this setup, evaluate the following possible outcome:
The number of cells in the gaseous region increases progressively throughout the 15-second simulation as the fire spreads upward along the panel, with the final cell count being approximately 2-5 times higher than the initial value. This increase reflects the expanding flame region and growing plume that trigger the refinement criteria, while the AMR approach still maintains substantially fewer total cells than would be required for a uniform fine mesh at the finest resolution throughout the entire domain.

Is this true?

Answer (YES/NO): NO